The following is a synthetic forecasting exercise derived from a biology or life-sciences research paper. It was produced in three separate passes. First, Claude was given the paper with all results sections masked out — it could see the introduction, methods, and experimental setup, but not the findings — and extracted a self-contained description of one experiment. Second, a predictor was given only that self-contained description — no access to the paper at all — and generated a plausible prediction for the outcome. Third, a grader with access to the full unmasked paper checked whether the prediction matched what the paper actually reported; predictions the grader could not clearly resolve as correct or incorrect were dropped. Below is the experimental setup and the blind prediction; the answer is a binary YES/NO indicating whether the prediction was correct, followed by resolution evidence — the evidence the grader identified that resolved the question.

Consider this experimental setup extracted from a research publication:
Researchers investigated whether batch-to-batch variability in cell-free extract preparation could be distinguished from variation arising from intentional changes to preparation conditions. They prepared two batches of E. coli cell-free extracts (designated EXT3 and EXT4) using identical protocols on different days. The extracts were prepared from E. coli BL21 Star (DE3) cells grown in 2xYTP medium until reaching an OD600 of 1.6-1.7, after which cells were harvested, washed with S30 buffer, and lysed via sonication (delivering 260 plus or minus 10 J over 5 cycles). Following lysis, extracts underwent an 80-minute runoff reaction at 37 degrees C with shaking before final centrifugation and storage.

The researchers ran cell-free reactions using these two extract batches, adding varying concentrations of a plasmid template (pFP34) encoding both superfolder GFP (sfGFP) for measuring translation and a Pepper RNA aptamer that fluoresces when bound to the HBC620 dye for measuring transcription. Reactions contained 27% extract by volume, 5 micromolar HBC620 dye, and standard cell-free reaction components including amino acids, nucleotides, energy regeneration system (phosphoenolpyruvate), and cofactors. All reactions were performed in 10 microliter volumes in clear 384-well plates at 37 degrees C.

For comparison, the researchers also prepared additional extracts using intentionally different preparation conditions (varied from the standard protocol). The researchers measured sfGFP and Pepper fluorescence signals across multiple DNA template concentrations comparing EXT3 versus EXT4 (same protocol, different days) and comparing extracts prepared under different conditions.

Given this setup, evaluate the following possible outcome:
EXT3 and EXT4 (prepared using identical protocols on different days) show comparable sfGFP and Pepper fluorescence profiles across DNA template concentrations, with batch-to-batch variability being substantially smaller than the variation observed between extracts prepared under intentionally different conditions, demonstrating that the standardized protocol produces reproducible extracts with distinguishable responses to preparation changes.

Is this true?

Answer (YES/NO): YES